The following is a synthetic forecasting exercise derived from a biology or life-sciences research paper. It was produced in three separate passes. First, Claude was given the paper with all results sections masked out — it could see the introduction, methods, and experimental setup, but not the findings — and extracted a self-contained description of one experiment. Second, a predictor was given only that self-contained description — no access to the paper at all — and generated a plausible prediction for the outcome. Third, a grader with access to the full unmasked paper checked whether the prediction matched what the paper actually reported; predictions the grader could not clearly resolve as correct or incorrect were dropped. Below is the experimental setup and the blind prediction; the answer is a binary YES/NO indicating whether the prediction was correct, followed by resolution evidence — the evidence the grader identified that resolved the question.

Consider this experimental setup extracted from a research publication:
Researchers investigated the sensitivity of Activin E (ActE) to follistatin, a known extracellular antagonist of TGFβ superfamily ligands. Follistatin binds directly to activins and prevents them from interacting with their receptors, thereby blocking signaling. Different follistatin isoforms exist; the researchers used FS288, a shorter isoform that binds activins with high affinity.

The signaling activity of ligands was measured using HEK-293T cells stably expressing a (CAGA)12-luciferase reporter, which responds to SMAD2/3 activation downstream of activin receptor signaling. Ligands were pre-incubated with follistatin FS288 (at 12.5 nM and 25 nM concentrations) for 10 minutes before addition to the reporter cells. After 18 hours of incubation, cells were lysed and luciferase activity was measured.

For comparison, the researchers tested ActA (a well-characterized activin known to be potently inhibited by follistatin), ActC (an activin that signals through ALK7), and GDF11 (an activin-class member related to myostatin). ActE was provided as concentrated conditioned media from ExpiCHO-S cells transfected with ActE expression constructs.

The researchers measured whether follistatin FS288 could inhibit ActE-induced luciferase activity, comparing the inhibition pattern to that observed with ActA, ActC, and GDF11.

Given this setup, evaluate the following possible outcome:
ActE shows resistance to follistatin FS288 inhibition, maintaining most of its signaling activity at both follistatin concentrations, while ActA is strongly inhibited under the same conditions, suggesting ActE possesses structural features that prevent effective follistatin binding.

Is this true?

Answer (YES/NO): YES